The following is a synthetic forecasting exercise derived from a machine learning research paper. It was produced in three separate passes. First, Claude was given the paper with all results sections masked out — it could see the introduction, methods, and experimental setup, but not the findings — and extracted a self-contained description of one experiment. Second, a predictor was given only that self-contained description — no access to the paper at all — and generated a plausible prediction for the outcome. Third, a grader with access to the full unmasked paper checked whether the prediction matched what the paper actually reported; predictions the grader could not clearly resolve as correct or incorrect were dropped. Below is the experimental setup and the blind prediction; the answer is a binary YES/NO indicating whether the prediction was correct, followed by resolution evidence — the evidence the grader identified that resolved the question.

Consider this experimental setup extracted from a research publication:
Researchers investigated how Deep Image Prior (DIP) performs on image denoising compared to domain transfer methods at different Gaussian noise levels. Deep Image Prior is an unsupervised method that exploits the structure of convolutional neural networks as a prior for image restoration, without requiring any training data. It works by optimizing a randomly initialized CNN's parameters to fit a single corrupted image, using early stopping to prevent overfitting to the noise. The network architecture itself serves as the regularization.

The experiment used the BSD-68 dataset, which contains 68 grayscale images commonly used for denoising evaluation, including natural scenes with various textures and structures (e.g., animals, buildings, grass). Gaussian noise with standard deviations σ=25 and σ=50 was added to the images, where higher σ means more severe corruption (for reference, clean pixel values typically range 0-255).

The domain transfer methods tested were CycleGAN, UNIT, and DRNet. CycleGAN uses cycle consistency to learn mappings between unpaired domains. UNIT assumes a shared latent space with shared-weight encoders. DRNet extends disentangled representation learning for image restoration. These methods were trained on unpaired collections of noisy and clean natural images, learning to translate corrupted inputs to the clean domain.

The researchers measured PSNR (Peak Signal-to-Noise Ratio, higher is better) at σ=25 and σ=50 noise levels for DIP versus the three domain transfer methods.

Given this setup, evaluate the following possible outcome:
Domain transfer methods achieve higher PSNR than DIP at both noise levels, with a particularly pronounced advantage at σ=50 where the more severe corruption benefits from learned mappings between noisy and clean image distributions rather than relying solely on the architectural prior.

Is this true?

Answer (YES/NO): NO